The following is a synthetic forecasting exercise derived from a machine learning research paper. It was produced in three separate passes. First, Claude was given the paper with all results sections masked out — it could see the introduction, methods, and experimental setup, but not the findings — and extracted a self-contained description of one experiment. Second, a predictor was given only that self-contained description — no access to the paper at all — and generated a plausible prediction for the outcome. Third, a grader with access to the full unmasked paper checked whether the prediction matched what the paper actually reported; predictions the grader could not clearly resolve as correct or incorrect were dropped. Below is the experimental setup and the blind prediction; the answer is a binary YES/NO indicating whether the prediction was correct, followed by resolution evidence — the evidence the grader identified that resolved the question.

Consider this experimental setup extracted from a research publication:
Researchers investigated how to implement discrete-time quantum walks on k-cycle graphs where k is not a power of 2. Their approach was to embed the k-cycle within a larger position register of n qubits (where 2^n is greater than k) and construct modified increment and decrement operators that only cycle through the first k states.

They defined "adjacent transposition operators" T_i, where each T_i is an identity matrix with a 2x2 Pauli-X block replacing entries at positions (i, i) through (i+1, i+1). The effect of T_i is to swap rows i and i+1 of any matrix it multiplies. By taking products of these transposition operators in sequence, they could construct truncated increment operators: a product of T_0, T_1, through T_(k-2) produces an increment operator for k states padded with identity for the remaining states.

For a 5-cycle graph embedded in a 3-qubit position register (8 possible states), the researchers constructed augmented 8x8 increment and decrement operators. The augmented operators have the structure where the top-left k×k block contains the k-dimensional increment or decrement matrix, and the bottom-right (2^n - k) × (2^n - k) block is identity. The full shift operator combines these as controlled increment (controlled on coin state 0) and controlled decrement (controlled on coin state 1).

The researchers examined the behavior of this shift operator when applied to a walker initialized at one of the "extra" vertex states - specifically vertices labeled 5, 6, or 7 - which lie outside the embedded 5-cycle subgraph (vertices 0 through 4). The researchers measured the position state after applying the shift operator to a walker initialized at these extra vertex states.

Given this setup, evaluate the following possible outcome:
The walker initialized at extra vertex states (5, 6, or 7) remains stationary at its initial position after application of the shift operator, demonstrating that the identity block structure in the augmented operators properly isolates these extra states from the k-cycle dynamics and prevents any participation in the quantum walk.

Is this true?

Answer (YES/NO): YES